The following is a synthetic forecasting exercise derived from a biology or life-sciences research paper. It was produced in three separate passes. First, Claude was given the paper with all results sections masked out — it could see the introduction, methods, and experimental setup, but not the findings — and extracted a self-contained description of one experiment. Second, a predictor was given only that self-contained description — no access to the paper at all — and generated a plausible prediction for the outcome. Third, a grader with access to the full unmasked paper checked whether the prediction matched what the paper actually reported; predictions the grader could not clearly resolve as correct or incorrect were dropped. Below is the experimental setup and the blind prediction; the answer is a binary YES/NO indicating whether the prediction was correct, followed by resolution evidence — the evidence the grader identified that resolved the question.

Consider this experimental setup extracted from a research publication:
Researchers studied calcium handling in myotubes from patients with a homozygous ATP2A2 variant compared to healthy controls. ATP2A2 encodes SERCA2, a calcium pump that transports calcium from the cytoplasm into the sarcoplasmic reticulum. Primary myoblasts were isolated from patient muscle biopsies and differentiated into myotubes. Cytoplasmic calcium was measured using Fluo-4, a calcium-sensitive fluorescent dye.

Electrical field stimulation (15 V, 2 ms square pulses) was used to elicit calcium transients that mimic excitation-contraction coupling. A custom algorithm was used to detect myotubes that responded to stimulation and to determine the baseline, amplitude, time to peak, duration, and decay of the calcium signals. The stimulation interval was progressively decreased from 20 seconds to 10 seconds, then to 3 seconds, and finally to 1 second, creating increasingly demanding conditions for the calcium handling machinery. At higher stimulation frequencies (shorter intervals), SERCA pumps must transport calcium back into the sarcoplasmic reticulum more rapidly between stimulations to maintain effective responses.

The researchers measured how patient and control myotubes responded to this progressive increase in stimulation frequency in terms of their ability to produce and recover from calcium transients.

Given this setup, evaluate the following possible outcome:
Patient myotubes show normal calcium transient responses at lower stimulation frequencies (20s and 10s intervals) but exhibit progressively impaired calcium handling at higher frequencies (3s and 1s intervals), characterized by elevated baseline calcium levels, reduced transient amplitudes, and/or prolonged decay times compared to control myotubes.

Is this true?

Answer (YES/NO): NO